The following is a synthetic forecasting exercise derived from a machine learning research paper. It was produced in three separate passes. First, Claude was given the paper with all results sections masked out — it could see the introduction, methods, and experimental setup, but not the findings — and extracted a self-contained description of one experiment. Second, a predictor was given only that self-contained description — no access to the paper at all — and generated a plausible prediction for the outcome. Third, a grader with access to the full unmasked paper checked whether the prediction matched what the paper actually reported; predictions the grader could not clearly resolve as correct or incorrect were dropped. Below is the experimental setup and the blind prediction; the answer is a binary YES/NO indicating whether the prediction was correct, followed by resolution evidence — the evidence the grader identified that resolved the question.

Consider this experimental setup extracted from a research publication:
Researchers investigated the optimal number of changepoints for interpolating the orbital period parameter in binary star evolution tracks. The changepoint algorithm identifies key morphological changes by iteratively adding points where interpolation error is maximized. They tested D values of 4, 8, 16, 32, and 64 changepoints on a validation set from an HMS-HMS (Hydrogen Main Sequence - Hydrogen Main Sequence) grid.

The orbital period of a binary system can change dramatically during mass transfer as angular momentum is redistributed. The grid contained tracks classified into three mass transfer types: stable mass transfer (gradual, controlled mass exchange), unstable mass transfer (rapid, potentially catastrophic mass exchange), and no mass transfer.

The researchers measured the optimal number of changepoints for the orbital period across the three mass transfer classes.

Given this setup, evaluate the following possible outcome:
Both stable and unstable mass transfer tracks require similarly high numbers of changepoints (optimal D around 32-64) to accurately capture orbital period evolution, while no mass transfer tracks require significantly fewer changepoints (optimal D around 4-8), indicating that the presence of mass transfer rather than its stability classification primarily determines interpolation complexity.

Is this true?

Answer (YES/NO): NO